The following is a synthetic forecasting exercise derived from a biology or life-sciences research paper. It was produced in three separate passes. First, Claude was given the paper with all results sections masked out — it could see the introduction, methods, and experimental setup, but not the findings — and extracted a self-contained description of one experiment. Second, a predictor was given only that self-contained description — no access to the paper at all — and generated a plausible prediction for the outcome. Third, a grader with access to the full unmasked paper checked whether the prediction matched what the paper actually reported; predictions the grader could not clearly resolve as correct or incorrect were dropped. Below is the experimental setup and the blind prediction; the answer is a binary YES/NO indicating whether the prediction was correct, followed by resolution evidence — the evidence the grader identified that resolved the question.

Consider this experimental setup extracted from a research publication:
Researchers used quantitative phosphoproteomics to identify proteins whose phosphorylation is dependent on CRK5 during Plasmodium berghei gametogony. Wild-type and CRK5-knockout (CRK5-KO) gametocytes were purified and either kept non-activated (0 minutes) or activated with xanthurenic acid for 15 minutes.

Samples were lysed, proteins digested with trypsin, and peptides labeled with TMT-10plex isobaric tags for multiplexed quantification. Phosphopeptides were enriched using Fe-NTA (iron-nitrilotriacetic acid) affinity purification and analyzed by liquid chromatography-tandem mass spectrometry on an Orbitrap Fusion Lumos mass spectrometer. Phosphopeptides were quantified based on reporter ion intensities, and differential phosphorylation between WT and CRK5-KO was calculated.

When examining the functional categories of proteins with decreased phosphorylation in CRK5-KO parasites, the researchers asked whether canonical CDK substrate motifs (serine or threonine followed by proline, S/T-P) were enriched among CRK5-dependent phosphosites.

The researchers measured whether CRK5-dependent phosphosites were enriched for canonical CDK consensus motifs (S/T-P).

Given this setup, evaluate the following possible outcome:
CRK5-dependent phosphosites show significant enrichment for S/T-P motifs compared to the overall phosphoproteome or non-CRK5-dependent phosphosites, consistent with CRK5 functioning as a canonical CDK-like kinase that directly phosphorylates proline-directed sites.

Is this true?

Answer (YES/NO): YES